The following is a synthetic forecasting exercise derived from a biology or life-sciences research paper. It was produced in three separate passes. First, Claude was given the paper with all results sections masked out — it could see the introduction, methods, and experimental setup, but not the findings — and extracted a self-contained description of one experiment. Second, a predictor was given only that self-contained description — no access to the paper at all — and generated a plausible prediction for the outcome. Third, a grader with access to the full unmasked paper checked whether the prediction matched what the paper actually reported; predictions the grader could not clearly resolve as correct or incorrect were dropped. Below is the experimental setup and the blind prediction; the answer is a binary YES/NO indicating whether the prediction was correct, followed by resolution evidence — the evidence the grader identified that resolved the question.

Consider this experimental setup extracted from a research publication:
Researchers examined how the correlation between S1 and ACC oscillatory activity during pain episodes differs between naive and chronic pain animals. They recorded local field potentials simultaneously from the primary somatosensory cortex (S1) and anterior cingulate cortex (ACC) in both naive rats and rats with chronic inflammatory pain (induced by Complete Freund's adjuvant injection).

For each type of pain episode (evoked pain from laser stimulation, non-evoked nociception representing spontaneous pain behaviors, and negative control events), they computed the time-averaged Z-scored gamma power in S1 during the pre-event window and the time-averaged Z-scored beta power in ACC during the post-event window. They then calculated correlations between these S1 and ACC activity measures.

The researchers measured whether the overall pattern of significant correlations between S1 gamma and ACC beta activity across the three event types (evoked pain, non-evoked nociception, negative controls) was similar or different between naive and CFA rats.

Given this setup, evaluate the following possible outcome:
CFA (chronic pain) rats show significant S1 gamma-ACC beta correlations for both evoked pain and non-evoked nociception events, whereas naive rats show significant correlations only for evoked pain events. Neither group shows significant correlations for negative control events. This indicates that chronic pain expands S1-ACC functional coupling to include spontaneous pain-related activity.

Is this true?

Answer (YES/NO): NO